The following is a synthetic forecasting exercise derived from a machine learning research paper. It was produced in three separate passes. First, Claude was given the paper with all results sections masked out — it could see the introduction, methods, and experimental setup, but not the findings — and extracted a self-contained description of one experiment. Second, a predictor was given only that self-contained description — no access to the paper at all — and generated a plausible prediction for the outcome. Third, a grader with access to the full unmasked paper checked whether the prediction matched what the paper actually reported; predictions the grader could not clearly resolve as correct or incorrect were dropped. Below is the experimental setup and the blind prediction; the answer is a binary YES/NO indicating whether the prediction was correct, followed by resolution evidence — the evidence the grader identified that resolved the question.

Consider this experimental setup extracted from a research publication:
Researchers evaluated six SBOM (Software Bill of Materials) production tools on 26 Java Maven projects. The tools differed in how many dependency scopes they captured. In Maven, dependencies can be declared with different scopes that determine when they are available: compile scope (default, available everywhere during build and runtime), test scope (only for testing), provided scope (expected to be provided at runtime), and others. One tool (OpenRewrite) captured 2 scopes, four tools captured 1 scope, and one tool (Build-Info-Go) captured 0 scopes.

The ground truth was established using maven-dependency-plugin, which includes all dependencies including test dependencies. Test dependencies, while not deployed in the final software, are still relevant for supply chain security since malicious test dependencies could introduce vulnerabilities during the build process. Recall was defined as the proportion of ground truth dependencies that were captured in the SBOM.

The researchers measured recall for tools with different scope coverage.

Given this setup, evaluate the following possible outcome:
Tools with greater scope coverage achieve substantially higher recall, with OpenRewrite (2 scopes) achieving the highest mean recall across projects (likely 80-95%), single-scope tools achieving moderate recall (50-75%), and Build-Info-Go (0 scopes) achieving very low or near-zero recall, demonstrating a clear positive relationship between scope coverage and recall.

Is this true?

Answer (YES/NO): NO